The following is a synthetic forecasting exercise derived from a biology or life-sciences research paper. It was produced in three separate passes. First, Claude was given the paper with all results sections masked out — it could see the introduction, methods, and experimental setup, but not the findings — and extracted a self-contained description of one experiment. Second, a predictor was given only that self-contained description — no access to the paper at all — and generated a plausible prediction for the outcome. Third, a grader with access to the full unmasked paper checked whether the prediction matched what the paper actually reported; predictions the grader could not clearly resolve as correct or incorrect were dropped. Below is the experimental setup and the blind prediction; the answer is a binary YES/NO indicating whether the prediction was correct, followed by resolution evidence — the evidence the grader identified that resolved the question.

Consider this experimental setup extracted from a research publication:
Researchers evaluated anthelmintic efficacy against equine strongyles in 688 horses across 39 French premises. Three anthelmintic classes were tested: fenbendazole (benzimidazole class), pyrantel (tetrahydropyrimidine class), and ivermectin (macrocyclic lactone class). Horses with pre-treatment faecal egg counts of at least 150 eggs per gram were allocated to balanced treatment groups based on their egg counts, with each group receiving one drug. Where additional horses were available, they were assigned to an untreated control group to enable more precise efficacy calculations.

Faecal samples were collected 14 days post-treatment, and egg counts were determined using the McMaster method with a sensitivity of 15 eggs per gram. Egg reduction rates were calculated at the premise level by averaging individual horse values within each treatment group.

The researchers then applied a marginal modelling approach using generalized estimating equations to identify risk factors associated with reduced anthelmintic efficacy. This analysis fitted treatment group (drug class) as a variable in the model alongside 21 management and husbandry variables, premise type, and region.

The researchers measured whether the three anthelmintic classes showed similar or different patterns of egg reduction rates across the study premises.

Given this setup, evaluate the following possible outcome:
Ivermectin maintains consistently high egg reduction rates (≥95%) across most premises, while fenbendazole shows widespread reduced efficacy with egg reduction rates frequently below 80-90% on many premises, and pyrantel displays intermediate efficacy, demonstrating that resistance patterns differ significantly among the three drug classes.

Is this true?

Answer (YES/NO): YES